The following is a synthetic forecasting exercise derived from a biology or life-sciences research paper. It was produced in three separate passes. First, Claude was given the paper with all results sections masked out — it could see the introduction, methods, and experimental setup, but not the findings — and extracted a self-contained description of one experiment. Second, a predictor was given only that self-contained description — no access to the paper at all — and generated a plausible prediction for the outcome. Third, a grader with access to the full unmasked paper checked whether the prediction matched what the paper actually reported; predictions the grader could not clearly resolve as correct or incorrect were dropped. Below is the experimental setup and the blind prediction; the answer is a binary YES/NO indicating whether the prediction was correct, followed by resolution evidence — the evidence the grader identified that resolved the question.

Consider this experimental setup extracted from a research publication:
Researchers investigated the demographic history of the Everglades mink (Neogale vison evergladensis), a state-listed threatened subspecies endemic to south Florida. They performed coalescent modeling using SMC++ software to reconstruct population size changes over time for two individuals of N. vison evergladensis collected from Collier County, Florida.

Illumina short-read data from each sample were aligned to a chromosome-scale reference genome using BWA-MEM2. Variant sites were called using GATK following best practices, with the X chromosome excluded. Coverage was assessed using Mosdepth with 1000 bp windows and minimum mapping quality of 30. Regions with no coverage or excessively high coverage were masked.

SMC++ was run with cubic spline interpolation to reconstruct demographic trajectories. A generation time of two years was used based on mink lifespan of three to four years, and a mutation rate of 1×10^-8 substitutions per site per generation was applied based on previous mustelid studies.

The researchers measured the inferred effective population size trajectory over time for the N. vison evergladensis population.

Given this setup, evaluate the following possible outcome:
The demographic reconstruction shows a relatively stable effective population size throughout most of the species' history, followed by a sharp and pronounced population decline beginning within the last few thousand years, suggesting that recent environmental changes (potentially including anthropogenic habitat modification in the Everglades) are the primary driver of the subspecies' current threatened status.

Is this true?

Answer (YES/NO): NO